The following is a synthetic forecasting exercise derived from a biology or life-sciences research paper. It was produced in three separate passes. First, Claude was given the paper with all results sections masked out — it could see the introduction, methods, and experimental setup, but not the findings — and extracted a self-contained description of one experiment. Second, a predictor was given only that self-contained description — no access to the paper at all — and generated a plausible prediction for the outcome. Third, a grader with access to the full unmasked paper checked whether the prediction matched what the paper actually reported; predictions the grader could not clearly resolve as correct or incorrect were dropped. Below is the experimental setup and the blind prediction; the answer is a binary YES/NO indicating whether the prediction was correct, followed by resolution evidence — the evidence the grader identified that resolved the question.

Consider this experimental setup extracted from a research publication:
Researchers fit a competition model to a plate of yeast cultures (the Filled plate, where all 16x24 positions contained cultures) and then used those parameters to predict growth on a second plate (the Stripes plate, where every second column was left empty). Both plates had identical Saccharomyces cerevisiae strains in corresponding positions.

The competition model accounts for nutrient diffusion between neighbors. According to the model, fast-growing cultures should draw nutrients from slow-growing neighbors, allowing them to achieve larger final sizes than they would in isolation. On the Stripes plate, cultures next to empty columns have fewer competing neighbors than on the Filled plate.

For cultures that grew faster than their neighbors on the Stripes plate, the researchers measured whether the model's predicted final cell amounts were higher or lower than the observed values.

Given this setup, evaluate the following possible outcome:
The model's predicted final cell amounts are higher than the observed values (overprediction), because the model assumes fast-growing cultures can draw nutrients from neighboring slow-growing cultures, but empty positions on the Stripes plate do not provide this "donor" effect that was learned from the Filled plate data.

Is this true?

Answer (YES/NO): NO